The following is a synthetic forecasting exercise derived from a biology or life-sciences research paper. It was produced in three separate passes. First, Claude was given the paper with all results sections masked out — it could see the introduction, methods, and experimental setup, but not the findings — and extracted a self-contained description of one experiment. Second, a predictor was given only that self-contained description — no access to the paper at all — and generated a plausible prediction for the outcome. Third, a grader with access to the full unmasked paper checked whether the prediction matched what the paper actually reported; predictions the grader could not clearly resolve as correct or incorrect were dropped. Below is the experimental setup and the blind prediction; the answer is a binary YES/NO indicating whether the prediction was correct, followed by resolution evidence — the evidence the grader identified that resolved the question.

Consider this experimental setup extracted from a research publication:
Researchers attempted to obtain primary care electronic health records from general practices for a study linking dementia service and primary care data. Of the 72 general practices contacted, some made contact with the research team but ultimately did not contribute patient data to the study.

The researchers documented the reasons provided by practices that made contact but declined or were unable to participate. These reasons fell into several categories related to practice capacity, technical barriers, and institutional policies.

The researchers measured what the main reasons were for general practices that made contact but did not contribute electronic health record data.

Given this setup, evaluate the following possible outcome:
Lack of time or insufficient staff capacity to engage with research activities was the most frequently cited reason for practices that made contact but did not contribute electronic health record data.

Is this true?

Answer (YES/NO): YES